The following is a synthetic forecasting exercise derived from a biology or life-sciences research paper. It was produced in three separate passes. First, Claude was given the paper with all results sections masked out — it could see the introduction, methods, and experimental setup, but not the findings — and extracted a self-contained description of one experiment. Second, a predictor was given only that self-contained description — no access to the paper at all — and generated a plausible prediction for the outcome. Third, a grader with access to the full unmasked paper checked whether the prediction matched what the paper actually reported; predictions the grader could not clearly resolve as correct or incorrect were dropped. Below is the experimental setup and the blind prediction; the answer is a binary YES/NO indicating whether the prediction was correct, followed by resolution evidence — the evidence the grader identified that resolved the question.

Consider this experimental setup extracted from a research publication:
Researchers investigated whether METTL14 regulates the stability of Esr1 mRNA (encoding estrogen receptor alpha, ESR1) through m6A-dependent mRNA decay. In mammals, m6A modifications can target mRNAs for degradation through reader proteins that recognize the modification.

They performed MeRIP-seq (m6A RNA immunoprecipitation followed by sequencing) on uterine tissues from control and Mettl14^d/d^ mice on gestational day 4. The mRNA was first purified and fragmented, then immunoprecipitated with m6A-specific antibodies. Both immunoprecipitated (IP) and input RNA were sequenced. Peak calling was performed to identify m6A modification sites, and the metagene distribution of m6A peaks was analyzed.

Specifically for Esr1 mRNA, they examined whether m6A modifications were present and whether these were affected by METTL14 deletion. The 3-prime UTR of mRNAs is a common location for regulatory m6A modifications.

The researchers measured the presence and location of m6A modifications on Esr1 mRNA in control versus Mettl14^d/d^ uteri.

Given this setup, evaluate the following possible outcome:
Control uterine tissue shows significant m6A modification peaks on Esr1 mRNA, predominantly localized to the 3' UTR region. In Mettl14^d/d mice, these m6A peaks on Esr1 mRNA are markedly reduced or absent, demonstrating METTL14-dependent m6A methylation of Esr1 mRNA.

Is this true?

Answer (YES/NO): YES